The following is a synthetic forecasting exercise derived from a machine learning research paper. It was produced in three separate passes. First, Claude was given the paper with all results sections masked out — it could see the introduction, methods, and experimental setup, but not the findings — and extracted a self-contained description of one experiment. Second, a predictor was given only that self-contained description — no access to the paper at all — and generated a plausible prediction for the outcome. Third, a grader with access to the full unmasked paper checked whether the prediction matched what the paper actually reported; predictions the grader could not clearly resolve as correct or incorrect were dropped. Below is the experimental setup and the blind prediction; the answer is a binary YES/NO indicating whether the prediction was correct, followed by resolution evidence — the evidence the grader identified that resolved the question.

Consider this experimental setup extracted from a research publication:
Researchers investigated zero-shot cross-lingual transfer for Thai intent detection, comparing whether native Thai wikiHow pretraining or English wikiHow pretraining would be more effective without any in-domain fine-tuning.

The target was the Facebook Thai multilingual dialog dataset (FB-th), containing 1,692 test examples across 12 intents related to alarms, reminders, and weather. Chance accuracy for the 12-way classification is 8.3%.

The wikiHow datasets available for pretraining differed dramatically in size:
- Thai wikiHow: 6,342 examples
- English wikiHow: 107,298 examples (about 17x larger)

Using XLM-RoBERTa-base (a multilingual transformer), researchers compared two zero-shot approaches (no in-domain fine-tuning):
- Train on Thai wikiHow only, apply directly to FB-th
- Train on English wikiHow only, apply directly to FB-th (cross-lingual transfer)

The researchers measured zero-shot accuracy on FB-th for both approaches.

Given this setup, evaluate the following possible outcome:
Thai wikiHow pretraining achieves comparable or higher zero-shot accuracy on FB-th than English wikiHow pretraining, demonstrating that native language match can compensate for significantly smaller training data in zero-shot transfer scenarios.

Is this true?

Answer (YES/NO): YES